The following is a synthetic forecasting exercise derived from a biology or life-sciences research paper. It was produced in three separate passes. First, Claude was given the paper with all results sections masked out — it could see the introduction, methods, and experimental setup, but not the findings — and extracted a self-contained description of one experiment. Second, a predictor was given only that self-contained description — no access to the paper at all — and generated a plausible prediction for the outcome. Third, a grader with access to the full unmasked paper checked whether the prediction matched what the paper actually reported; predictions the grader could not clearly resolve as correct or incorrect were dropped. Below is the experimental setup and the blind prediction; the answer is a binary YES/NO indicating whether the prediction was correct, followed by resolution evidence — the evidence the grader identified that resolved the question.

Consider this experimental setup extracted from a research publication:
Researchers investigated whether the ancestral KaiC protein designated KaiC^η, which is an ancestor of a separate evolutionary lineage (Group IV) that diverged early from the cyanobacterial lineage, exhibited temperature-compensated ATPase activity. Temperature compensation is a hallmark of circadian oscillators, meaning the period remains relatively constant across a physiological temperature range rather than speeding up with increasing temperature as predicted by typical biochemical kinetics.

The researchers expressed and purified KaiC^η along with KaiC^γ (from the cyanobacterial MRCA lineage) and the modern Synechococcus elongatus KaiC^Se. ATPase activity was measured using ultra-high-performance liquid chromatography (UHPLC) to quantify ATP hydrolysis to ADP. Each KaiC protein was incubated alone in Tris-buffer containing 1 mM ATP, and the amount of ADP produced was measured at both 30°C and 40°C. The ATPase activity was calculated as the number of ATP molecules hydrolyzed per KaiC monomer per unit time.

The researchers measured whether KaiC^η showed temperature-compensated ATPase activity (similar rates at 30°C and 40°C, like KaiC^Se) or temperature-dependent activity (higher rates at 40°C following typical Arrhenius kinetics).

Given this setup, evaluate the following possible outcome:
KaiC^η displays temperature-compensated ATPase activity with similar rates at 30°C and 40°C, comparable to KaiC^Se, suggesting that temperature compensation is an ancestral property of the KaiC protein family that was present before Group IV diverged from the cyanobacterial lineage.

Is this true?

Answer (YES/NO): NO